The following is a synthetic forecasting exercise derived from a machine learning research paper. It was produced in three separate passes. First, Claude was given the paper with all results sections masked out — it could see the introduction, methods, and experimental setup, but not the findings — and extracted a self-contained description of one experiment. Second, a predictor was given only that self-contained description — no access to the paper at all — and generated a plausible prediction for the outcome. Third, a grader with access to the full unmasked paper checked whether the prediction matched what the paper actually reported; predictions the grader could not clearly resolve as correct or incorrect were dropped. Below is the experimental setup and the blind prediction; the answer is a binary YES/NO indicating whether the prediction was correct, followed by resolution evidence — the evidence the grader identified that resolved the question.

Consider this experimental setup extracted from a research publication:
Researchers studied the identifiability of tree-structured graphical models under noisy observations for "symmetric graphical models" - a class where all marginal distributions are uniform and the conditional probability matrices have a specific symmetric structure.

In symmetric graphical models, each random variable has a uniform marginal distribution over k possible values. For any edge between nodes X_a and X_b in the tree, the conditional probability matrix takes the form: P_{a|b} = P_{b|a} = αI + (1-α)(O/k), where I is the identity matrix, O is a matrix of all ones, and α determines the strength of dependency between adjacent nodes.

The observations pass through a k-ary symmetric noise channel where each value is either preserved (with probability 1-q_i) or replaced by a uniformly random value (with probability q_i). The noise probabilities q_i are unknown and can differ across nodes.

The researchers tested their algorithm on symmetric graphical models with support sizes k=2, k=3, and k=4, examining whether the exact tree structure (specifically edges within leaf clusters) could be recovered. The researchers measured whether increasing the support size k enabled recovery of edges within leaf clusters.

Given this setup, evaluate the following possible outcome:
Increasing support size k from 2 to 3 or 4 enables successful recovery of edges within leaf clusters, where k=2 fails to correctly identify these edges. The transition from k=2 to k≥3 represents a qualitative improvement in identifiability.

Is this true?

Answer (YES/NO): NO